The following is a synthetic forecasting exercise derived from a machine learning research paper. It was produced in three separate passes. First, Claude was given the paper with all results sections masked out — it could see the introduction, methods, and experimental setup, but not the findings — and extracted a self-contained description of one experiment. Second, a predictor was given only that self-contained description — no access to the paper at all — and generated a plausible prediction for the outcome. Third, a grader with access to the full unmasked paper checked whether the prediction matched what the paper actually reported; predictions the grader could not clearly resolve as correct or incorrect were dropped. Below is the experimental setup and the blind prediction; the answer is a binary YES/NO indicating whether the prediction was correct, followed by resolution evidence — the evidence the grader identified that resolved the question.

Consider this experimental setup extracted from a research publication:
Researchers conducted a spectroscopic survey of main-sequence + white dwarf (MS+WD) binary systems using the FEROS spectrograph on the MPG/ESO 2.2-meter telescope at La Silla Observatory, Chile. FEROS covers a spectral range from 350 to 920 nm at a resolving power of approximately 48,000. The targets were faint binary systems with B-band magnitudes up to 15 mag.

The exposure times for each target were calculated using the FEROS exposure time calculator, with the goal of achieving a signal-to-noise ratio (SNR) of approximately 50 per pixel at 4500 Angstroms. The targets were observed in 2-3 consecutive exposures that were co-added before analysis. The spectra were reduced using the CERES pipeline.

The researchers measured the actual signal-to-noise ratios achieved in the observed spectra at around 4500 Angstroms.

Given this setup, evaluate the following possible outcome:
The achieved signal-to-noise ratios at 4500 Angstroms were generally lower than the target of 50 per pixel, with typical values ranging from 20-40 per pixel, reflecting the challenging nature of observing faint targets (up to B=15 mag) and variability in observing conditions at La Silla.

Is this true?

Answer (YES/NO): NO